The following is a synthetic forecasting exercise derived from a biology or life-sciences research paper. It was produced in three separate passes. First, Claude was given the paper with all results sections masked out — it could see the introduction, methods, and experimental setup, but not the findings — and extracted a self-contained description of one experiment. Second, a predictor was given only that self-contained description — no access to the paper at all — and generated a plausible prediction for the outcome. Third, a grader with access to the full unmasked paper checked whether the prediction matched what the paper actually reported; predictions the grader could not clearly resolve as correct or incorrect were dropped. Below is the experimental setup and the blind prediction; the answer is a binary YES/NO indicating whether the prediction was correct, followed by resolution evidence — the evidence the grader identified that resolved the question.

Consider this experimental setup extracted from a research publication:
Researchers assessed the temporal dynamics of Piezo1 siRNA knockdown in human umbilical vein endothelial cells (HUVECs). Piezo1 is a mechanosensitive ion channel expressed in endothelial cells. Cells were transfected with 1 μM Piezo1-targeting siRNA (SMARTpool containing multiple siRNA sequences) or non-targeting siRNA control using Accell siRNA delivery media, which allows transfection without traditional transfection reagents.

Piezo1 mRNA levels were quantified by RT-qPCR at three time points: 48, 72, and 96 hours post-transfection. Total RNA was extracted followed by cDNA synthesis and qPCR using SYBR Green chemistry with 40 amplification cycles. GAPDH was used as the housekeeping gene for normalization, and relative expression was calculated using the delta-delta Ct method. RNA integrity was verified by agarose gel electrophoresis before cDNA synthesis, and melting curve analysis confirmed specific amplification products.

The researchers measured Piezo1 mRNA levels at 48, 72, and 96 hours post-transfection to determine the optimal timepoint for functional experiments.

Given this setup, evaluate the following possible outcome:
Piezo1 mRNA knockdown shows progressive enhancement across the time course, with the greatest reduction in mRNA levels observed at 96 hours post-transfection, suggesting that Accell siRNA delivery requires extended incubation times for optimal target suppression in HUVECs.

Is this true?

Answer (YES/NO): NO